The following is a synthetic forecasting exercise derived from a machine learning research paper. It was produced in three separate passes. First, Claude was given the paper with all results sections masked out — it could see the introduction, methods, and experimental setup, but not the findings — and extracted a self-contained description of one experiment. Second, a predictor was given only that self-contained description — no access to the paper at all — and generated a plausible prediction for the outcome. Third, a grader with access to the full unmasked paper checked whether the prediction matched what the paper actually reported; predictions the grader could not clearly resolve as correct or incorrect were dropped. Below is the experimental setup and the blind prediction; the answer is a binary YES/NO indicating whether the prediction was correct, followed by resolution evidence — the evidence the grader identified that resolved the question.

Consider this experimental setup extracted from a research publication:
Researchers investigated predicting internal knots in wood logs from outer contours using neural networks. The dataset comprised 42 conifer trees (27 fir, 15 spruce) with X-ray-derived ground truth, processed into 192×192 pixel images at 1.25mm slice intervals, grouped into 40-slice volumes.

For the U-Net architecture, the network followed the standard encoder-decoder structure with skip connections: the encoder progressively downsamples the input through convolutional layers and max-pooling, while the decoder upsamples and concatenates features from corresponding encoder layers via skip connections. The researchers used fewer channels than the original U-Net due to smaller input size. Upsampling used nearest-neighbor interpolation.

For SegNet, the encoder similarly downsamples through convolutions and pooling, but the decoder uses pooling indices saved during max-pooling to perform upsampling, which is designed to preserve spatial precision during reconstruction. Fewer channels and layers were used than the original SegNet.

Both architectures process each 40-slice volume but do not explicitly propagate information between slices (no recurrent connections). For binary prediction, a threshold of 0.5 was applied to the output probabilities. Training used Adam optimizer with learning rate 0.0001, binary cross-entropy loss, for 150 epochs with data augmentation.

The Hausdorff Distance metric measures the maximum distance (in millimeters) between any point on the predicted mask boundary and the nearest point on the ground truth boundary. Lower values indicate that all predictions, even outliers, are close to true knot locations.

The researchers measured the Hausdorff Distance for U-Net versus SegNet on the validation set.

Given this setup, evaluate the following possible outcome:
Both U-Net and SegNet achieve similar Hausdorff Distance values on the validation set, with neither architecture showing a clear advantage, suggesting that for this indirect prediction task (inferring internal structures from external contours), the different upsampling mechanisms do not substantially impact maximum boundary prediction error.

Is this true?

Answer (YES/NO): NO